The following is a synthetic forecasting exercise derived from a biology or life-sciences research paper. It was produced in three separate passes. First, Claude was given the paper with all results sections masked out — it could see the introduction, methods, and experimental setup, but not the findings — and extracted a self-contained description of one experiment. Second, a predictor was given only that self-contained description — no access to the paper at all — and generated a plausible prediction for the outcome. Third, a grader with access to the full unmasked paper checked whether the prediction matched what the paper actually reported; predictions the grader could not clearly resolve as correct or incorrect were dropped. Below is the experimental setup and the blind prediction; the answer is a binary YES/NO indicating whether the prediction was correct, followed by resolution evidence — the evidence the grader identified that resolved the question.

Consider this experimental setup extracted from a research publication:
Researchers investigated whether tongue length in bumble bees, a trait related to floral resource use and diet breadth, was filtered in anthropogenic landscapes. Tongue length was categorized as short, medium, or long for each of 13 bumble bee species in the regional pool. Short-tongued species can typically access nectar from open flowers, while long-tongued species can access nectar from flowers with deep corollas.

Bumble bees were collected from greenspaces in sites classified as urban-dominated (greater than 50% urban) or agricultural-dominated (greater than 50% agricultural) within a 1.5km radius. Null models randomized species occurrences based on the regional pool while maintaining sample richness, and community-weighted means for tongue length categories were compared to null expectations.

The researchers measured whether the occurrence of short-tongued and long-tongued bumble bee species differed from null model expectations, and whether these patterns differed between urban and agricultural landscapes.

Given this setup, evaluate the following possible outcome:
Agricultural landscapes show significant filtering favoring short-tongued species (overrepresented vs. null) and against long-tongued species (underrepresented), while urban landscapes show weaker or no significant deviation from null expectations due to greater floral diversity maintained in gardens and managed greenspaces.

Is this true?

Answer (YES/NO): NO